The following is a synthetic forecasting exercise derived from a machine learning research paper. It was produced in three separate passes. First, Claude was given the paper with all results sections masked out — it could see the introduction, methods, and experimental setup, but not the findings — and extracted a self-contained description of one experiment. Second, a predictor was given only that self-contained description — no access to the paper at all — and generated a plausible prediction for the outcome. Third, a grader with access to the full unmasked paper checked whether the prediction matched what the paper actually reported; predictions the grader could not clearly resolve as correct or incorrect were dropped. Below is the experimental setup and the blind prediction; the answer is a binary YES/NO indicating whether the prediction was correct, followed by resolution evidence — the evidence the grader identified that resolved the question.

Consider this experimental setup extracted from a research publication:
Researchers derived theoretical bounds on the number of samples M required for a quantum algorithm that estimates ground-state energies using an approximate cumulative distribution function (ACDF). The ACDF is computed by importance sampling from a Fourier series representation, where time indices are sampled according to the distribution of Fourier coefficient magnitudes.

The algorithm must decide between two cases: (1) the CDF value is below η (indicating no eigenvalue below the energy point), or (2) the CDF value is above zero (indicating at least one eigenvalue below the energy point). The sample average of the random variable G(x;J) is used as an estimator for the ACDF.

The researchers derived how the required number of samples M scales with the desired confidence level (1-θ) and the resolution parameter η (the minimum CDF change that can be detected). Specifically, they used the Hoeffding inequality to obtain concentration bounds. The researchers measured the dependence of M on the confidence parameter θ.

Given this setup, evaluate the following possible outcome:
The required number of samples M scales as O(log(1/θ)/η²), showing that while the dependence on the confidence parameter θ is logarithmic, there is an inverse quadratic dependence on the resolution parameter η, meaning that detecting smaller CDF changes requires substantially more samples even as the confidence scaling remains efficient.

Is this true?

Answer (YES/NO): YES